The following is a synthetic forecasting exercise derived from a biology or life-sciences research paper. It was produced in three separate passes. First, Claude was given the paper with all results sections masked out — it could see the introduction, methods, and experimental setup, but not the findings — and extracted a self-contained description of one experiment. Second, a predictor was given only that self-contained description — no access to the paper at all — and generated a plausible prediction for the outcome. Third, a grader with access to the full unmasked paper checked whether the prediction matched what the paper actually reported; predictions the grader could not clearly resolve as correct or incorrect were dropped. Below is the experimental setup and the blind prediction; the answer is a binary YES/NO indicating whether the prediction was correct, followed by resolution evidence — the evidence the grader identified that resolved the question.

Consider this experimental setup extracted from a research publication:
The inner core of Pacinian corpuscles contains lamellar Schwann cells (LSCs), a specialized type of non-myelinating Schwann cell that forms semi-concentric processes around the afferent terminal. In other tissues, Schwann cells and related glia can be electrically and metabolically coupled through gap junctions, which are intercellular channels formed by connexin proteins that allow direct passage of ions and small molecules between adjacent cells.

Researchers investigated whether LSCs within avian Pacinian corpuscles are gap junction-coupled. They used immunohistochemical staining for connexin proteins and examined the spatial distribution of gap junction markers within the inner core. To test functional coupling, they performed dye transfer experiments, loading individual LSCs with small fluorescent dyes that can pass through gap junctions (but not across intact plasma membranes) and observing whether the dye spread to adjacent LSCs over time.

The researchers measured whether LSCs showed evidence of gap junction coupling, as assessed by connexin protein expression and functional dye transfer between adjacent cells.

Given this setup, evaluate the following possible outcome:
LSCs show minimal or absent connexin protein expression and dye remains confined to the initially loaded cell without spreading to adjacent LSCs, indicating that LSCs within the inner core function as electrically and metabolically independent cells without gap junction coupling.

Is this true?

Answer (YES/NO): NO